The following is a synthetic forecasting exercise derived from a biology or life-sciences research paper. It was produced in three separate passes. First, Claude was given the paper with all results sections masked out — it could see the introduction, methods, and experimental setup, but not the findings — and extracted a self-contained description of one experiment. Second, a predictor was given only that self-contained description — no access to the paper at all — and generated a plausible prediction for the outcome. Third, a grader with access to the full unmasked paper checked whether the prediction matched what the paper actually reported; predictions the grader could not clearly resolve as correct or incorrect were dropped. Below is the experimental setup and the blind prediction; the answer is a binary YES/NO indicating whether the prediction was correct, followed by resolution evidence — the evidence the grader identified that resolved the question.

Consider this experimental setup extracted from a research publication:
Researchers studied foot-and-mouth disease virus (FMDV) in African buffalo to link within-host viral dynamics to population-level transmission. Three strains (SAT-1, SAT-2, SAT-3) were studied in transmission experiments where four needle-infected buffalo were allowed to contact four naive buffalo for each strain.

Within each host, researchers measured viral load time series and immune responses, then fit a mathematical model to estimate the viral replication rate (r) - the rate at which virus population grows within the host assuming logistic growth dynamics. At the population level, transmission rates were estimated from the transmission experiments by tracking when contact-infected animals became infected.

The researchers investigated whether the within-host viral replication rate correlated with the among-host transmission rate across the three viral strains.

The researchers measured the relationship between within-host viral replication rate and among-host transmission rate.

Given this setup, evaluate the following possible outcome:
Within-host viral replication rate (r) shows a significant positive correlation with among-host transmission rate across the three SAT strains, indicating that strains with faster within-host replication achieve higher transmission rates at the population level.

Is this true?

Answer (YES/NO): NO